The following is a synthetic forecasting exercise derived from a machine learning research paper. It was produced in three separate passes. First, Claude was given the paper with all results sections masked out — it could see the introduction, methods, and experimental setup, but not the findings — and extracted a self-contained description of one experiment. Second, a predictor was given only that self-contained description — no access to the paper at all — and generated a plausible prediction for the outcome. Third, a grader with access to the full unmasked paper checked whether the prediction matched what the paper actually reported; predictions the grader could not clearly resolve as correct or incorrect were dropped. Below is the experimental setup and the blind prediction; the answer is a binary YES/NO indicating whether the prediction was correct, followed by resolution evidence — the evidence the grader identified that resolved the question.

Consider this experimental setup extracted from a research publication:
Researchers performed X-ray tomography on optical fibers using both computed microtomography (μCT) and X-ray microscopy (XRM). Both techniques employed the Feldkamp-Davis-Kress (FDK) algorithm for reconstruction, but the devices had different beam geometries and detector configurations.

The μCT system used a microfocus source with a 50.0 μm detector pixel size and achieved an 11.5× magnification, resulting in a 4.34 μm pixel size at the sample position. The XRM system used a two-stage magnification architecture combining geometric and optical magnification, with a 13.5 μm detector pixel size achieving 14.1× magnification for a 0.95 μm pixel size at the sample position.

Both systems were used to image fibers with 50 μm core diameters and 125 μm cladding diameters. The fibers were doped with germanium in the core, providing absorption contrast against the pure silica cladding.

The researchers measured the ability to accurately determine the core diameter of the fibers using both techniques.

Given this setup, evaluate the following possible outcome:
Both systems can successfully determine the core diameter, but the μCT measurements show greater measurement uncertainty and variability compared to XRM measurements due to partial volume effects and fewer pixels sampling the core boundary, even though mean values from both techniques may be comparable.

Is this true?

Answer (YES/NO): YES